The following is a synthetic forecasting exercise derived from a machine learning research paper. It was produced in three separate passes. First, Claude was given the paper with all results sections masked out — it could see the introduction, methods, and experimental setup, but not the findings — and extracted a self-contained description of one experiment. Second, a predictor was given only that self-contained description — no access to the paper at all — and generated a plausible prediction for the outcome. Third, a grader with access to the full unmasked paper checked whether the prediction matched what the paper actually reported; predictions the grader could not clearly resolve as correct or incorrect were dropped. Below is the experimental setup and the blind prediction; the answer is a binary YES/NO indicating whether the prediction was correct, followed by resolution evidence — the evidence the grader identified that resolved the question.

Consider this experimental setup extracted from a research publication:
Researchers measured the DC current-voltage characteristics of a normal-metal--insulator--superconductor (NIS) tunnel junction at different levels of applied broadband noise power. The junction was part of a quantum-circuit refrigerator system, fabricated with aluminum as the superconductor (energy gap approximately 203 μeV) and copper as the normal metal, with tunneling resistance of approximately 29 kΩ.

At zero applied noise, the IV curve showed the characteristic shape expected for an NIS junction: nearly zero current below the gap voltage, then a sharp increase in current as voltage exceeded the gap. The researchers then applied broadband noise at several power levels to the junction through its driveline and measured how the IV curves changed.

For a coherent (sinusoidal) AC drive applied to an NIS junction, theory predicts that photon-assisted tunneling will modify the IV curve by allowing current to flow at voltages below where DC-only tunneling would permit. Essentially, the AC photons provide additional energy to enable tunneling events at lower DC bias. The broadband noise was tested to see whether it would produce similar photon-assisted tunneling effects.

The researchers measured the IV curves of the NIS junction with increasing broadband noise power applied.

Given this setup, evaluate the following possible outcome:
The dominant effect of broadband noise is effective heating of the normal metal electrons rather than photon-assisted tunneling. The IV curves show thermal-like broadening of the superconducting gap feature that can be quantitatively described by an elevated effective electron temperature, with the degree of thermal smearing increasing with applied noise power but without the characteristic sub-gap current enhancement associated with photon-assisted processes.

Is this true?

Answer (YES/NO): NO